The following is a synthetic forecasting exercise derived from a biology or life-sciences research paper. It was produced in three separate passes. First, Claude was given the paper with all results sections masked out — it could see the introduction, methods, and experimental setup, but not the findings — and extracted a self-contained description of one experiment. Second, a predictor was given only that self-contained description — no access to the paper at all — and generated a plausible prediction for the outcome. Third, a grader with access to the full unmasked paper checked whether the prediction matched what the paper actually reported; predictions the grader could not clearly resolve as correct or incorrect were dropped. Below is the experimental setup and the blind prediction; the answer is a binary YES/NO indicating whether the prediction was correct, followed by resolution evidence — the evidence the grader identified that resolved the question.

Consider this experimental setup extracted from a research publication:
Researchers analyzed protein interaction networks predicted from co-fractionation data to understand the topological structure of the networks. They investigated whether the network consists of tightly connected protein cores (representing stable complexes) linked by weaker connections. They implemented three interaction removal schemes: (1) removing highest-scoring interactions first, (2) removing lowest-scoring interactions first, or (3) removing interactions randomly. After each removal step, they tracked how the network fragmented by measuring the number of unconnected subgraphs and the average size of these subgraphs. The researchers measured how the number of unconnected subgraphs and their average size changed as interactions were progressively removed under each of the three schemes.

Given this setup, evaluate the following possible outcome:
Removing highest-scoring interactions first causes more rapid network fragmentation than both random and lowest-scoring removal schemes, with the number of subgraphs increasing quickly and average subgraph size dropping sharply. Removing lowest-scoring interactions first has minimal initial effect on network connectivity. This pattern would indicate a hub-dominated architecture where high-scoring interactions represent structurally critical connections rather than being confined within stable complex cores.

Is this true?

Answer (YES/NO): NO